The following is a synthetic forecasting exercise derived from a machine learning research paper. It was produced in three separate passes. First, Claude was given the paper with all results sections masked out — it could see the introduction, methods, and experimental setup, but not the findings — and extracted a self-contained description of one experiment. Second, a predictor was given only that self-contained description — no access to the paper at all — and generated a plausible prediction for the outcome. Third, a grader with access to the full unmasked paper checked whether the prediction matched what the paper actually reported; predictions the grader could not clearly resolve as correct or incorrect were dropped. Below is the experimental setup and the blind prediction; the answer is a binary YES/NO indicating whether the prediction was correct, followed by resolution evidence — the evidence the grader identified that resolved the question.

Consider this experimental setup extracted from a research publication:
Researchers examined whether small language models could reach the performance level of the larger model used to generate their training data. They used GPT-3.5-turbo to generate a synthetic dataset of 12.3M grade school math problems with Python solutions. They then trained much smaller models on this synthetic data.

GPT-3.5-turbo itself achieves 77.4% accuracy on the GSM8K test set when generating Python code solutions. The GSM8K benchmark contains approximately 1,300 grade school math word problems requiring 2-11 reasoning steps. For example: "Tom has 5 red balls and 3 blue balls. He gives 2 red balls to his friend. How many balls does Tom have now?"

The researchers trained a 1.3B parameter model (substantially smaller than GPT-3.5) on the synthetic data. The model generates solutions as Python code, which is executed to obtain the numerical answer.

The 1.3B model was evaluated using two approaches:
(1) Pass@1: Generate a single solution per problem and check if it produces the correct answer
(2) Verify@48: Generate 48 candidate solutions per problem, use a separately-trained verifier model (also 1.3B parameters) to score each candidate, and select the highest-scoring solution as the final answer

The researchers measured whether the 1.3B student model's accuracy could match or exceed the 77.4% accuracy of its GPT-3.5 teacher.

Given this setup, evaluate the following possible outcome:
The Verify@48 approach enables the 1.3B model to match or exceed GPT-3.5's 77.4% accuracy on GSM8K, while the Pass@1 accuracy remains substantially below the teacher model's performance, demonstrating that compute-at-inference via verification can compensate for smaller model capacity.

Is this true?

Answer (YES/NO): YES